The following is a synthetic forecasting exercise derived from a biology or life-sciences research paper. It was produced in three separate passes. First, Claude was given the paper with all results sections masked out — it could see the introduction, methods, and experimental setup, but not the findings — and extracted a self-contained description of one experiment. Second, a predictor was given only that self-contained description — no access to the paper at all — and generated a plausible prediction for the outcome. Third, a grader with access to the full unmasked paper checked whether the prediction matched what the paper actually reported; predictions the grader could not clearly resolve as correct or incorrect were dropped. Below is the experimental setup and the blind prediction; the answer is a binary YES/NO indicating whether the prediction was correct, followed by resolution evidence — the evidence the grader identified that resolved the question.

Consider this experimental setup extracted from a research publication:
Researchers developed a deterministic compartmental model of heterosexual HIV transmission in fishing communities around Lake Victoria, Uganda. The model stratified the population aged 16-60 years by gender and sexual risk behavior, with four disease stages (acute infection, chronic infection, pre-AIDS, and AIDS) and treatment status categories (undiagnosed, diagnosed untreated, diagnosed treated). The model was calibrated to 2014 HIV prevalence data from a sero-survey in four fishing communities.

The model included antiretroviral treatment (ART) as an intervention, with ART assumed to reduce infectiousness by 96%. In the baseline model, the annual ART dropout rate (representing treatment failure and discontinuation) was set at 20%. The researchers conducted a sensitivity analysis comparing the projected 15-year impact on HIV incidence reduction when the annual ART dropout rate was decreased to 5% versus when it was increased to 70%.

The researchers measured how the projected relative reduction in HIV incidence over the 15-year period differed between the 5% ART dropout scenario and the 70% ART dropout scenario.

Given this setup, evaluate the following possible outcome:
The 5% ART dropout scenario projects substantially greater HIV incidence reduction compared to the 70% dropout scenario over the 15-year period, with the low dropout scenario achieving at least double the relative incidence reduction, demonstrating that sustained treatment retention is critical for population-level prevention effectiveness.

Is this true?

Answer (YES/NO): NO